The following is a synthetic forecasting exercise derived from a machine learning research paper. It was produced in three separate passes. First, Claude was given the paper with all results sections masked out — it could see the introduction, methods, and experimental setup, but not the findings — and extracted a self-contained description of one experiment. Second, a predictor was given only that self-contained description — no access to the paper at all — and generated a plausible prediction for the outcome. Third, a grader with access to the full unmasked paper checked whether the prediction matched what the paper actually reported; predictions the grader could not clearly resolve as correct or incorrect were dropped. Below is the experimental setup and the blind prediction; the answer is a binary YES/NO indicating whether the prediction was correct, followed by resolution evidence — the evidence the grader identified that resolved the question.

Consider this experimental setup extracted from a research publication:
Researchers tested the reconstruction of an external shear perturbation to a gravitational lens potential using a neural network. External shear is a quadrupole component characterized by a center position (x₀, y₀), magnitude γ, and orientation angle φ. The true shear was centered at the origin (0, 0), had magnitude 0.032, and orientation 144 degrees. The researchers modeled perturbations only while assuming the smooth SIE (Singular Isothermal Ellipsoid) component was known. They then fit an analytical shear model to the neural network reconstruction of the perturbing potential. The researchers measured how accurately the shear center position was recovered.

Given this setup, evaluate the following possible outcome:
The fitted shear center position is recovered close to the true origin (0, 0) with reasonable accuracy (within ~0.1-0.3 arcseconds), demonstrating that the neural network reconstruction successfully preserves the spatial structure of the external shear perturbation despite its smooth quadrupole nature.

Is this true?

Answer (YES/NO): YES